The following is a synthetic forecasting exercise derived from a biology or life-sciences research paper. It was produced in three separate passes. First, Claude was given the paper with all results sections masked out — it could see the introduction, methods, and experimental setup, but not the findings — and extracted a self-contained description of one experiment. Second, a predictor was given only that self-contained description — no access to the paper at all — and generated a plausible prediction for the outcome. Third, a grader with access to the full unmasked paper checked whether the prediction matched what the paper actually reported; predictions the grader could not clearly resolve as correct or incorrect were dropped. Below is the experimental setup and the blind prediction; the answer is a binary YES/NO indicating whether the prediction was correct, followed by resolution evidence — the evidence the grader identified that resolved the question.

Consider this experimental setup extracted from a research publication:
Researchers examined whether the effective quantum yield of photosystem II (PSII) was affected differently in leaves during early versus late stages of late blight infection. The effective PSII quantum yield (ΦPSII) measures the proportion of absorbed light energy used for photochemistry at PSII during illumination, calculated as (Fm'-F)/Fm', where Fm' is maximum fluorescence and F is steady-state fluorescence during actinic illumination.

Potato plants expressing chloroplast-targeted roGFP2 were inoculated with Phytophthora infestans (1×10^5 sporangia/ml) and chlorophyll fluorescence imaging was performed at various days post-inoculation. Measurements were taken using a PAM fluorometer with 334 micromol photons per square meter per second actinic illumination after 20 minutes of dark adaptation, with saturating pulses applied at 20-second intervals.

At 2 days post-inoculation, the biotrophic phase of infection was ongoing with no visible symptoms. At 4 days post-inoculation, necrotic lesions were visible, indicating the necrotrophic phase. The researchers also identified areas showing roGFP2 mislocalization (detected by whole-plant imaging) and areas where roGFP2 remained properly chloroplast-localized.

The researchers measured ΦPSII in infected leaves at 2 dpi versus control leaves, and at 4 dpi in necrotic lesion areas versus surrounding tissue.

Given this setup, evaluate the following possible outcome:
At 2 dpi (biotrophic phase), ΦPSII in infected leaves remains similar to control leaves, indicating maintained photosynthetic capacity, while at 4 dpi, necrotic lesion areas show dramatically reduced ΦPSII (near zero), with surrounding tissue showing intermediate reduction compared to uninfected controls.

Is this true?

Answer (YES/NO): NO